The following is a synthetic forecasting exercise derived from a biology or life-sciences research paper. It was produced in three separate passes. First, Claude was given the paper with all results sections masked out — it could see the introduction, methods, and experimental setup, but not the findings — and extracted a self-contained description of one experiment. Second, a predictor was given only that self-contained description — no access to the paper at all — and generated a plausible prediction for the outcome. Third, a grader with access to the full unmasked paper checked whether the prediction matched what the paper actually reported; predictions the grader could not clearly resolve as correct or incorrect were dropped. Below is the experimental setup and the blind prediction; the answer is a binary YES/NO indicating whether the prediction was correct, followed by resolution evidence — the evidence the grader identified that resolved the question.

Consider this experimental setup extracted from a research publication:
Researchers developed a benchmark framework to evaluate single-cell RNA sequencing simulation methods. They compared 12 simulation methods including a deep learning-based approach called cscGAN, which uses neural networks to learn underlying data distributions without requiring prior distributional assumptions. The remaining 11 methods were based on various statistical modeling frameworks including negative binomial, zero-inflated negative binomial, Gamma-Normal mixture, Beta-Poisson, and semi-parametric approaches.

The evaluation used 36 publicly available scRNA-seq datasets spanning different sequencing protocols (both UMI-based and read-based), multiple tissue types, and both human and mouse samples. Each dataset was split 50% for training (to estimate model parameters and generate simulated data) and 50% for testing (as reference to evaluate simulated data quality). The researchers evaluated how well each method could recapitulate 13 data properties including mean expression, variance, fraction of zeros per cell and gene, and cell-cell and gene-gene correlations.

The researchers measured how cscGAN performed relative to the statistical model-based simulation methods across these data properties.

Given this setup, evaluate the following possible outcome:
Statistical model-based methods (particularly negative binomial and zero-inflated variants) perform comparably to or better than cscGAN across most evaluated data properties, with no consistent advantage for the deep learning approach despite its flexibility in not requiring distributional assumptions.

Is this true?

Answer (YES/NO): YES